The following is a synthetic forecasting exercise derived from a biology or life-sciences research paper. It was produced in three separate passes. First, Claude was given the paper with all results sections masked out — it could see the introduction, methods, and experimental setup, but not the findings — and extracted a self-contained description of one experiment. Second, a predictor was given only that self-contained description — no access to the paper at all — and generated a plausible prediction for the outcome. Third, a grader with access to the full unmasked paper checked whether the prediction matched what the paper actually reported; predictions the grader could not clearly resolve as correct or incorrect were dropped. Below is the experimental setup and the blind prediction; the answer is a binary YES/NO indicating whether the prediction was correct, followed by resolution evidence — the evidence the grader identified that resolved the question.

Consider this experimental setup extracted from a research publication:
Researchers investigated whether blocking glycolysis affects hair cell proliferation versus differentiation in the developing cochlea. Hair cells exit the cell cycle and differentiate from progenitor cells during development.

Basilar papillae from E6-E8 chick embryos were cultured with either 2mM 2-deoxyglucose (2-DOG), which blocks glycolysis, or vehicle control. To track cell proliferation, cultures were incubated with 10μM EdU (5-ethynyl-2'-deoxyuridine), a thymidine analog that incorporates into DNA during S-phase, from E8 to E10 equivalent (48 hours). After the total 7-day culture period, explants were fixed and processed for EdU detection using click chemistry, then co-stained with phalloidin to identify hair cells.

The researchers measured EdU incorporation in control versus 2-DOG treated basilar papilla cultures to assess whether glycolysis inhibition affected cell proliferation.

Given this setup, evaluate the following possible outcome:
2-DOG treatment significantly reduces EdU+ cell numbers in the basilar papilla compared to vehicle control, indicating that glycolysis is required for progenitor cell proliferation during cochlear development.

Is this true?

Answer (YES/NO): YES